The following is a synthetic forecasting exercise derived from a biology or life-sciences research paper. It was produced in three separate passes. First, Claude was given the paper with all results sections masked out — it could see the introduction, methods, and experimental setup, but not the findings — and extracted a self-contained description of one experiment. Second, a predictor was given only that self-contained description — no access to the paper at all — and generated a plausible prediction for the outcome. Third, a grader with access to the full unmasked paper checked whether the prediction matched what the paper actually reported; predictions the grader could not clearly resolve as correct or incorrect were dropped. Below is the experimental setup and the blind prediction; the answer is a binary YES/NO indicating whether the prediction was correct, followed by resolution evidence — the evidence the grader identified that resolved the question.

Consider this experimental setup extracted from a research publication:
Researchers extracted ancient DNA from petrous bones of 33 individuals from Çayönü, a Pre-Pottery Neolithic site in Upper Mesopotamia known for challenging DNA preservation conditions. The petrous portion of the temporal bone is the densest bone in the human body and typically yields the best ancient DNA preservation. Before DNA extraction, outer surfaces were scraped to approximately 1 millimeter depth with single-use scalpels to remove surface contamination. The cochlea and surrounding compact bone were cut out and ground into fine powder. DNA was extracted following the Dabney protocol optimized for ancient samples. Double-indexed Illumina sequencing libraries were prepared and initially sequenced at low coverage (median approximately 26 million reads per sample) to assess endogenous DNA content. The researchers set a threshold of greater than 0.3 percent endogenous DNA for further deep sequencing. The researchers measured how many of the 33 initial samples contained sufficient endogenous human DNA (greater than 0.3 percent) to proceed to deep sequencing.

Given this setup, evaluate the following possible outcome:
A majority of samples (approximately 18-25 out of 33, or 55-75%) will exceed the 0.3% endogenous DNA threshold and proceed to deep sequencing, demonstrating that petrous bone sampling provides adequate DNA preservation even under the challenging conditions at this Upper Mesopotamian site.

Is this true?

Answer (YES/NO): NO